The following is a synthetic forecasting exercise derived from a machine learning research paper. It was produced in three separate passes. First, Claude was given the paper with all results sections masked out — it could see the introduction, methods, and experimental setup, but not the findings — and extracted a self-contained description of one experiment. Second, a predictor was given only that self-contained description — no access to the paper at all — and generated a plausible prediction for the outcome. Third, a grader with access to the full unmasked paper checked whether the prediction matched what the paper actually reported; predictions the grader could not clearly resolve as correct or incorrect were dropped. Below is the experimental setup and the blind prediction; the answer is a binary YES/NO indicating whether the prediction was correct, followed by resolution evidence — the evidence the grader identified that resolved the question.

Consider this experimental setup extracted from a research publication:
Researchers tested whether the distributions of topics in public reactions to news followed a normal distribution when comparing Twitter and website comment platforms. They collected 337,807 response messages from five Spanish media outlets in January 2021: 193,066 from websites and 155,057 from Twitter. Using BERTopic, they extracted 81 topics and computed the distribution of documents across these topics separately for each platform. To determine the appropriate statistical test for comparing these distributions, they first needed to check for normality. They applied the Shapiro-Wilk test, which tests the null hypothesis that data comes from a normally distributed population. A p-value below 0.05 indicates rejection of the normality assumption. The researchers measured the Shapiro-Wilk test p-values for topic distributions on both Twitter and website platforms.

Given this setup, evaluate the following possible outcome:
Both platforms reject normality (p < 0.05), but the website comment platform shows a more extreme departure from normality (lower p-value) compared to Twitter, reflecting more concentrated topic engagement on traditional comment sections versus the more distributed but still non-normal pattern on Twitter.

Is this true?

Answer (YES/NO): NO